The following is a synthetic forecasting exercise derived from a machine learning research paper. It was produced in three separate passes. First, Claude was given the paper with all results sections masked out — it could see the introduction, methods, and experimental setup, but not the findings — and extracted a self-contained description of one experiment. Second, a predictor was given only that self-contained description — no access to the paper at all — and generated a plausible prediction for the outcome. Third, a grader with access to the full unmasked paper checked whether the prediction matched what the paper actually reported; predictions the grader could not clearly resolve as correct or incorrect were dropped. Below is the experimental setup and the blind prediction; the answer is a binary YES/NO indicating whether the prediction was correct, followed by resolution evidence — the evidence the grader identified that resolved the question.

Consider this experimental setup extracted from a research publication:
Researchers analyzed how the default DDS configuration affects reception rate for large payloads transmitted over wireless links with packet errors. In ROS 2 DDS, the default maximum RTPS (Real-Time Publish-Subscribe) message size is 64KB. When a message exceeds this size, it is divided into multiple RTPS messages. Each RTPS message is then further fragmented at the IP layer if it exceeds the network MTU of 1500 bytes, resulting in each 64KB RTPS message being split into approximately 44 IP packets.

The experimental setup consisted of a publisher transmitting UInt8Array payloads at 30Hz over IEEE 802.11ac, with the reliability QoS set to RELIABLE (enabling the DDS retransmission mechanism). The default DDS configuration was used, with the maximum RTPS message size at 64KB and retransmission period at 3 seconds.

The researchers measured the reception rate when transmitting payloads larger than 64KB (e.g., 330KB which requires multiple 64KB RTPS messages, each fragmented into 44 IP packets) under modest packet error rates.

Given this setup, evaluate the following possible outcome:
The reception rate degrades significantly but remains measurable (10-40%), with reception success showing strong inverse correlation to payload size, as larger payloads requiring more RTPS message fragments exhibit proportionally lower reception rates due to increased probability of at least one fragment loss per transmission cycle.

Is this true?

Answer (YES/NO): NO